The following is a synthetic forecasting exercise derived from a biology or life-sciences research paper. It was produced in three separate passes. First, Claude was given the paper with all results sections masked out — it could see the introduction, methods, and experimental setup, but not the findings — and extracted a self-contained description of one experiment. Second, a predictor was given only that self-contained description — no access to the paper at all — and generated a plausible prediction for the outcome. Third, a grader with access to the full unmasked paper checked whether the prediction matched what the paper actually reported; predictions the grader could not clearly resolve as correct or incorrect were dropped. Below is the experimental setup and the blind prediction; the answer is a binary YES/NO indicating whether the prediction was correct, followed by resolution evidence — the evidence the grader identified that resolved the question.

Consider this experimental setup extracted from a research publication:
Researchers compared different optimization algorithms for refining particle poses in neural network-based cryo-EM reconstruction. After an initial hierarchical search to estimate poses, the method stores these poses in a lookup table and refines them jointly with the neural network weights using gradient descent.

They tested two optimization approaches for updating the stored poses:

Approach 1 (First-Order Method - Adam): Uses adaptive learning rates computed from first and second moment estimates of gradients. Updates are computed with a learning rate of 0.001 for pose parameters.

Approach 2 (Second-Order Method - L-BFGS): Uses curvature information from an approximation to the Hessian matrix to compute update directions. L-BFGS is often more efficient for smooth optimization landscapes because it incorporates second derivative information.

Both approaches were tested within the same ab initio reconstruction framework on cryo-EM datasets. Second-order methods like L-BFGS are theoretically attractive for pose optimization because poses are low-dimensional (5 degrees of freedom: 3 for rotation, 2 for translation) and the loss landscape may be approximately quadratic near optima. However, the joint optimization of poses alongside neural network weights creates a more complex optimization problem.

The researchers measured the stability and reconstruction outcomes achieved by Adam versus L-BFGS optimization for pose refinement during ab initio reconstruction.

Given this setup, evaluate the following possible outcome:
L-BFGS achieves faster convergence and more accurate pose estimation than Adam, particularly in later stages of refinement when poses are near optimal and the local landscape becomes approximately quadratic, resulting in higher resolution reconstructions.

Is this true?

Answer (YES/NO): NO